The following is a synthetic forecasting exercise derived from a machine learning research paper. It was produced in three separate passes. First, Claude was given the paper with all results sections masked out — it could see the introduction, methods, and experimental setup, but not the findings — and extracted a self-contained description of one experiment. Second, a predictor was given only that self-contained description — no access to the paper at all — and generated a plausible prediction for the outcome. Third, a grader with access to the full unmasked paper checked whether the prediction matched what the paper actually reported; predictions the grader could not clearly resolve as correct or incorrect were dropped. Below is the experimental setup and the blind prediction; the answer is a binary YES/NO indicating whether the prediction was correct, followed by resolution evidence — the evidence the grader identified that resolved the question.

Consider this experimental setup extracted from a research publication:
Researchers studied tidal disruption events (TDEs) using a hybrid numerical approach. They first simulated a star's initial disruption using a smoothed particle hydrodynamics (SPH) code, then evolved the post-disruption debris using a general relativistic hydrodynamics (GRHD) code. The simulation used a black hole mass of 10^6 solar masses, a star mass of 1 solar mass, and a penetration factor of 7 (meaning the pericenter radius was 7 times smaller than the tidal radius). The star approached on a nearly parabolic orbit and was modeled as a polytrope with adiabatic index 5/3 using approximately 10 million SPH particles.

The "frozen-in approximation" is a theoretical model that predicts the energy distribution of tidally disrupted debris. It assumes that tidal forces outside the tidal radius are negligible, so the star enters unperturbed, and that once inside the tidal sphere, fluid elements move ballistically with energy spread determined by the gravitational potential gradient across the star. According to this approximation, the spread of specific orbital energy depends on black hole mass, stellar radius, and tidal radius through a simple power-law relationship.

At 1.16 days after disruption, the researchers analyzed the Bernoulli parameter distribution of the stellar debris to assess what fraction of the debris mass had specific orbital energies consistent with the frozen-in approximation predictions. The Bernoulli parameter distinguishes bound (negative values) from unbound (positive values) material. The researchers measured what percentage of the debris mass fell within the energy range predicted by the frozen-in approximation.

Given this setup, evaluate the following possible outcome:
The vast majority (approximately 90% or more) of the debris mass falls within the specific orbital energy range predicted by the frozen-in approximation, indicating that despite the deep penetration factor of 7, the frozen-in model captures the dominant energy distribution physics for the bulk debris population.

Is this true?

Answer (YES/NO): YES